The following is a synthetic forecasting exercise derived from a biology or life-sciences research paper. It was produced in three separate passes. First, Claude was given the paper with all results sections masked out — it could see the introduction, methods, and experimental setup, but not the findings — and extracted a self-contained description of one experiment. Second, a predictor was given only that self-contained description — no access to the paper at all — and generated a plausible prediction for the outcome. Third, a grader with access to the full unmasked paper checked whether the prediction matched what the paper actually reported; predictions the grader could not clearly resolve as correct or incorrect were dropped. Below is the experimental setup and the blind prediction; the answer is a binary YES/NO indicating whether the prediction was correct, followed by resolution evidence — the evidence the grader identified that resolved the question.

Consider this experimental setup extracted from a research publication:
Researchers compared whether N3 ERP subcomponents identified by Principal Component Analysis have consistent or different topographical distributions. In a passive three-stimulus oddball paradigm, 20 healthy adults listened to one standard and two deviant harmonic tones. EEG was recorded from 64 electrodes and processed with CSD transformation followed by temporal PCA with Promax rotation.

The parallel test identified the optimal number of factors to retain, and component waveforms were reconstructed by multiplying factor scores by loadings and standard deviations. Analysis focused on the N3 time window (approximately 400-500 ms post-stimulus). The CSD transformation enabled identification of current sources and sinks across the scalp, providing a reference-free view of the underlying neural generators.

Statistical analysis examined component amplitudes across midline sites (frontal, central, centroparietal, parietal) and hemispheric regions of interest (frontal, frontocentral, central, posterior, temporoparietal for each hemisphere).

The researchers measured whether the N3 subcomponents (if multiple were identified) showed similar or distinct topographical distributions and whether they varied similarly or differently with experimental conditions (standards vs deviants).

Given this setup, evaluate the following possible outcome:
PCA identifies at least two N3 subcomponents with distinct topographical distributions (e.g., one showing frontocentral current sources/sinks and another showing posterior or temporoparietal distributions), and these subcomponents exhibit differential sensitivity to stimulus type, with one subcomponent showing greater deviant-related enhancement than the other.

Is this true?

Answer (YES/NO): NO